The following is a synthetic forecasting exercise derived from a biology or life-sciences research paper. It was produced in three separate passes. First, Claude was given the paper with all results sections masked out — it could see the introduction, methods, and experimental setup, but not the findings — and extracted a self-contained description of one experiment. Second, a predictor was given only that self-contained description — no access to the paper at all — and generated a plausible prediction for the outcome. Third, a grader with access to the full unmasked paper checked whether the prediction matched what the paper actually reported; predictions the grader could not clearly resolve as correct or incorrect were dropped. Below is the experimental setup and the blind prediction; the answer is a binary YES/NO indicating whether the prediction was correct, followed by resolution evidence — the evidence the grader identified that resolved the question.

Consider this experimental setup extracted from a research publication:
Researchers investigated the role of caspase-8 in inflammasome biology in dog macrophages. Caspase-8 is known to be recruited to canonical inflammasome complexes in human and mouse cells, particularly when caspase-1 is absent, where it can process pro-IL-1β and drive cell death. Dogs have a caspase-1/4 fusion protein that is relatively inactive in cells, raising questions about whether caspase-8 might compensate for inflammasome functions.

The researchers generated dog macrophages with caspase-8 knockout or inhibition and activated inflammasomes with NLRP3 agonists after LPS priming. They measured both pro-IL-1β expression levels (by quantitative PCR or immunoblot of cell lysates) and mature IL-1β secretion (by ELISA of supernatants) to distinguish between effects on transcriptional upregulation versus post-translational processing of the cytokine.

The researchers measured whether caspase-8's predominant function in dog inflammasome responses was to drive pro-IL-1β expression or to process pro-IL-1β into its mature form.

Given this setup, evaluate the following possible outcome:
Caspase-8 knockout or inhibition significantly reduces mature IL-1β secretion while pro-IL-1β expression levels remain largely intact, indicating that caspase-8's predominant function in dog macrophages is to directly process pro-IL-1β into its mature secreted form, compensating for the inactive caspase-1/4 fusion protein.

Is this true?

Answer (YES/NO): NO